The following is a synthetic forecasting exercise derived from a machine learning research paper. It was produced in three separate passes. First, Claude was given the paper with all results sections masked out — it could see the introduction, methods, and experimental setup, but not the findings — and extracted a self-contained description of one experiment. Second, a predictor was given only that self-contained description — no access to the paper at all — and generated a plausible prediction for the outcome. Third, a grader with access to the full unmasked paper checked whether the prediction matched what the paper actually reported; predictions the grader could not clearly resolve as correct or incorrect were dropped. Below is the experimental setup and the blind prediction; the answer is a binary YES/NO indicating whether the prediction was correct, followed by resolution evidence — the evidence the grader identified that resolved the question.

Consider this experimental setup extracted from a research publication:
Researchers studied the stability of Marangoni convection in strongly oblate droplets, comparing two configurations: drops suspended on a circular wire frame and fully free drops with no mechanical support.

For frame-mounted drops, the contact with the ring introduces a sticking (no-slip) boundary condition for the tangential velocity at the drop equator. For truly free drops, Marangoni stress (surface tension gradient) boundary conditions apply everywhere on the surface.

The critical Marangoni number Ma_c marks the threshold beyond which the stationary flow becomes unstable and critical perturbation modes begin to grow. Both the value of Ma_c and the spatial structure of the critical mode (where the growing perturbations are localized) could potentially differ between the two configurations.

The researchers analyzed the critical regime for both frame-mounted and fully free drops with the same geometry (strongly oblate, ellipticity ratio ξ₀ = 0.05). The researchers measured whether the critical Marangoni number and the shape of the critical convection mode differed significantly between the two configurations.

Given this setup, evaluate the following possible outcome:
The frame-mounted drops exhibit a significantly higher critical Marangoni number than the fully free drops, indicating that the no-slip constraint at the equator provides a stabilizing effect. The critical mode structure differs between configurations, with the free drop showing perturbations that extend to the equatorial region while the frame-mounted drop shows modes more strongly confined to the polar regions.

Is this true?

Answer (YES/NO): NO